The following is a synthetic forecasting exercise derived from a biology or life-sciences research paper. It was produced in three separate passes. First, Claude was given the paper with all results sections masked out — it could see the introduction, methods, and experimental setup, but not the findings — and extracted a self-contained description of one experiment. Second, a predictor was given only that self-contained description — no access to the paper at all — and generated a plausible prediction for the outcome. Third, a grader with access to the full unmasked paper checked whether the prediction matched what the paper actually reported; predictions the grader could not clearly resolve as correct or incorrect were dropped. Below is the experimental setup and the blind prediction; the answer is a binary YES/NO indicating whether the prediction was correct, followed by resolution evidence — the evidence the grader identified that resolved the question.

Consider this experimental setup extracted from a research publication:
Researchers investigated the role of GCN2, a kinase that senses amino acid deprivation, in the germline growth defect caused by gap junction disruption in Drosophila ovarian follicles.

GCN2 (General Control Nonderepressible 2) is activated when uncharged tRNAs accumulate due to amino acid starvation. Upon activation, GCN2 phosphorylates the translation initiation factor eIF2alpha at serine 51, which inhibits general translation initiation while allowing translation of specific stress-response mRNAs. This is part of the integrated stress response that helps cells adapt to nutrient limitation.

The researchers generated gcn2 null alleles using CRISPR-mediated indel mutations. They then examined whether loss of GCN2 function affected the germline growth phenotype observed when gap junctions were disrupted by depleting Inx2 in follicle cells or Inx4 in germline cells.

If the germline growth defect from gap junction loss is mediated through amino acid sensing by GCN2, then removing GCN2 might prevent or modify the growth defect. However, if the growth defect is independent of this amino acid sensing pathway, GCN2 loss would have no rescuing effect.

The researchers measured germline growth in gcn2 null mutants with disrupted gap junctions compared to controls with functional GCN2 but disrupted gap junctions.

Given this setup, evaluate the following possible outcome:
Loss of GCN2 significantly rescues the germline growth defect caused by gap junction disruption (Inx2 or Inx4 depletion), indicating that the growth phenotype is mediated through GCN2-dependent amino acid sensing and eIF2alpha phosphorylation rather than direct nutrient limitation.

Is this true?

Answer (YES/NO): NO